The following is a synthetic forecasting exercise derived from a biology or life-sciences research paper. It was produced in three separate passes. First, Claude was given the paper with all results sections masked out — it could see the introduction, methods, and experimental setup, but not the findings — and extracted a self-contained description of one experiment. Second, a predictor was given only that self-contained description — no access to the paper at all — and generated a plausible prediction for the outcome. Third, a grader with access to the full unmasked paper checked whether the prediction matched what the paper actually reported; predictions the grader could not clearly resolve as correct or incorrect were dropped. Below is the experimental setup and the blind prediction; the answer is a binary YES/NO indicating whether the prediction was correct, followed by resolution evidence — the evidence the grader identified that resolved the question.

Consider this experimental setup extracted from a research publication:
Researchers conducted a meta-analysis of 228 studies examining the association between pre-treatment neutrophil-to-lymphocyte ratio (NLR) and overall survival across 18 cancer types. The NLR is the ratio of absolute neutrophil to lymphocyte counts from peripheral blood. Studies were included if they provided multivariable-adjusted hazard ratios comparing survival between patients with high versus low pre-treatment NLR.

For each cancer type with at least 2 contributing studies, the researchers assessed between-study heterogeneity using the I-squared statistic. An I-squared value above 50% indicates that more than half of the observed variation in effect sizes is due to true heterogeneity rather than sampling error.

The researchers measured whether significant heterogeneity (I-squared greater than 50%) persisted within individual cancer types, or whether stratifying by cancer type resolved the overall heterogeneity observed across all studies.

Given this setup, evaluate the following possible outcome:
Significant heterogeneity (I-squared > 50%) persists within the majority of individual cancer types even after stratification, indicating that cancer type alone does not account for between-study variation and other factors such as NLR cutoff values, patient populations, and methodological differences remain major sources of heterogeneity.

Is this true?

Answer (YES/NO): NO